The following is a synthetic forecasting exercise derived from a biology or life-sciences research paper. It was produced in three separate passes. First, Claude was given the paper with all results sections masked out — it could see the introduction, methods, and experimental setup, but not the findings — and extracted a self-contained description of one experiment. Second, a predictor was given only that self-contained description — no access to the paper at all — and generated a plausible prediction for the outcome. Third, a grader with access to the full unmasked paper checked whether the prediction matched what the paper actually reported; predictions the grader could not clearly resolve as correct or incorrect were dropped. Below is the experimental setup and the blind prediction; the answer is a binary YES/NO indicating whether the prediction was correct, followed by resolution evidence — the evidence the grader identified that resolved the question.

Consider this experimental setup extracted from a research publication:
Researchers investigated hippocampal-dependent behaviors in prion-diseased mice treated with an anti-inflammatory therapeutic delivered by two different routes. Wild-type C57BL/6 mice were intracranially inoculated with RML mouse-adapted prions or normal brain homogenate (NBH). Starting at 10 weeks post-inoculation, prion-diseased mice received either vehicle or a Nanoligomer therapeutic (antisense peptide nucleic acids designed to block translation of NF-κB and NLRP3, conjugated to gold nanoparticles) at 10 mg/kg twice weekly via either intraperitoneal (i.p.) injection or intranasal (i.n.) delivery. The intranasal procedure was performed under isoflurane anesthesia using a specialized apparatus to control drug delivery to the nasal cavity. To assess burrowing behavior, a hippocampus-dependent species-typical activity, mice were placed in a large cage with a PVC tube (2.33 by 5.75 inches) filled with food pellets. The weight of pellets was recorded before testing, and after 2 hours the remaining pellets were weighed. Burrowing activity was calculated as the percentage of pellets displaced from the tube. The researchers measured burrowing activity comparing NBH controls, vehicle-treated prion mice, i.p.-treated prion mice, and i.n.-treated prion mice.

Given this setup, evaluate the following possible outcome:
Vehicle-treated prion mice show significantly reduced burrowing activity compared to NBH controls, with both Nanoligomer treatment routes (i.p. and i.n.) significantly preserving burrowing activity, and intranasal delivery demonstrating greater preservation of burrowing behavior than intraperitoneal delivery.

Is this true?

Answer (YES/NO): NO